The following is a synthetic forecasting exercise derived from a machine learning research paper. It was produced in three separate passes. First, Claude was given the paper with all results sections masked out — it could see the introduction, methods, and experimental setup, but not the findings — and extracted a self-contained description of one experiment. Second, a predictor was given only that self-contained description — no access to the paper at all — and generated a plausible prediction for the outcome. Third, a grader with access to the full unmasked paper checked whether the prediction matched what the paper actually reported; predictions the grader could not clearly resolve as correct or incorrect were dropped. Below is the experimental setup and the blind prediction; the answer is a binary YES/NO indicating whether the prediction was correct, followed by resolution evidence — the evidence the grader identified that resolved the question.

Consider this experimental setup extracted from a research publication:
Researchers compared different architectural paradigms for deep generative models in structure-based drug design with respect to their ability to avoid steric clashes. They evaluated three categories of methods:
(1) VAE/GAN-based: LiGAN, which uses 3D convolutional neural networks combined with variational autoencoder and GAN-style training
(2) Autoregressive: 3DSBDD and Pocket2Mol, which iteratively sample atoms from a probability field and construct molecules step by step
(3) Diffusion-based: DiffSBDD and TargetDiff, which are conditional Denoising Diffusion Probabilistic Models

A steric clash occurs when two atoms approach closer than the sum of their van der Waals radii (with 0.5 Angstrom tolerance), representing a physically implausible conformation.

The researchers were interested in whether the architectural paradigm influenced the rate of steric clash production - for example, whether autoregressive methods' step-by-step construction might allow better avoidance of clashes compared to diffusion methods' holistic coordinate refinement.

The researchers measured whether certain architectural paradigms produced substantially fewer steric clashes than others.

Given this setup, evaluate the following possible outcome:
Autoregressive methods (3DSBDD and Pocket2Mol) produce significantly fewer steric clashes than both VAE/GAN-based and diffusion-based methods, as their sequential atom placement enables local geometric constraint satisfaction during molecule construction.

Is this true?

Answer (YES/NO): NO